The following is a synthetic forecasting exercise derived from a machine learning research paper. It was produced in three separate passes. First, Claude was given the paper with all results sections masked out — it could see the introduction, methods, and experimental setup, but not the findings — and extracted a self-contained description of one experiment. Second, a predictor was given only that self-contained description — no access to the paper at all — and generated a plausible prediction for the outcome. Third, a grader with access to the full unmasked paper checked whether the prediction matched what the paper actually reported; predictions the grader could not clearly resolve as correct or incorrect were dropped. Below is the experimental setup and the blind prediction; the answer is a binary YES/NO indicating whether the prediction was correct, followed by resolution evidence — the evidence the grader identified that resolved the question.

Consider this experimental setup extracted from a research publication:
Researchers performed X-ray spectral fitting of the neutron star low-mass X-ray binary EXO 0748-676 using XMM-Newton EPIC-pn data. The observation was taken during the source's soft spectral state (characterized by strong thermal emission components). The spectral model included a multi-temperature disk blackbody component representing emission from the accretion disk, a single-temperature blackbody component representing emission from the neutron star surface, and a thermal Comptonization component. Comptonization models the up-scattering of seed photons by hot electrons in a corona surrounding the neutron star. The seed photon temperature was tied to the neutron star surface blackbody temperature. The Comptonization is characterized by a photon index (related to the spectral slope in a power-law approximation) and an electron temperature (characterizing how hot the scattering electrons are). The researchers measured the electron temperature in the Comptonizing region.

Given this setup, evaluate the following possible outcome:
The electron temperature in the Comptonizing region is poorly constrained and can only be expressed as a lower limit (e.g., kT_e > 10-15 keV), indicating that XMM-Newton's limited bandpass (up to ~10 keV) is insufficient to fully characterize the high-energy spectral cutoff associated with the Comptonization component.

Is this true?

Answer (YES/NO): NO